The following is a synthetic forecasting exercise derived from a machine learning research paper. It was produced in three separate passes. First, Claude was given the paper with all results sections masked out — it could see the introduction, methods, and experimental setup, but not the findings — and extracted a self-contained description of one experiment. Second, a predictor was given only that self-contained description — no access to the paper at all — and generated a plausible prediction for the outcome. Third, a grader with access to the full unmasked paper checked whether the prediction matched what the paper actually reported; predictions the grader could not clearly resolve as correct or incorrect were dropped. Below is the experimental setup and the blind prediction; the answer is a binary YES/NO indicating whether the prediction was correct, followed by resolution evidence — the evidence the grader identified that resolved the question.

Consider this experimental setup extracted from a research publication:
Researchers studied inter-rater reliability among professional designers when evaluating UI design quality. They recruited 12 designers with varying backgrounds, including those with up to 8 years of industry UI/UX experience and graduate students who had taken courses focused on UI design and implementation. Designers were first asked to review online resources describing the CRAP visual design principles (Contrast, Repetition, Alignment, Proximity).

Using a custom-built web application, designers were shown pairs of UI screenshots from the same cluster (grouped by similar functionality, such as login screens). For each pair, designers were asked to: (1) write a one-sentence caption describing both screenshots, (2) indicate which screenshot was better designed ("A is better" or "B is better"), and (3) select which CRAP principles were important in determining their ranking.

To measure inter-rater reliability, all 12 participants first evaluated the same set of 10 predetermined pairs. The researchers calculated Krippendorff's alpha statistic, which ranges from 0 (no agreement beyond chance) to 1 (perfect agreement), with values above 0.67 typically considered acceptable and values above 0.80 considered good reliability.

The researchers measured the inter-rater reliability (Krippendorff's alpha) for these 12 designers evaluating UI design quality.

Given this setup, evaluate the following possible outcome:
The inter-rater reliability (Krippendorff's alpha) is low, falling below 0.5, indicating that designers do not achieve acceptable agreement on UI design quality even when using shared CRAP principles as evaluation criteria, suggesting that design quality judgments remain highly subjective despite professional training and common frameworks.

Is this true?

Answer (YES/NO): YES